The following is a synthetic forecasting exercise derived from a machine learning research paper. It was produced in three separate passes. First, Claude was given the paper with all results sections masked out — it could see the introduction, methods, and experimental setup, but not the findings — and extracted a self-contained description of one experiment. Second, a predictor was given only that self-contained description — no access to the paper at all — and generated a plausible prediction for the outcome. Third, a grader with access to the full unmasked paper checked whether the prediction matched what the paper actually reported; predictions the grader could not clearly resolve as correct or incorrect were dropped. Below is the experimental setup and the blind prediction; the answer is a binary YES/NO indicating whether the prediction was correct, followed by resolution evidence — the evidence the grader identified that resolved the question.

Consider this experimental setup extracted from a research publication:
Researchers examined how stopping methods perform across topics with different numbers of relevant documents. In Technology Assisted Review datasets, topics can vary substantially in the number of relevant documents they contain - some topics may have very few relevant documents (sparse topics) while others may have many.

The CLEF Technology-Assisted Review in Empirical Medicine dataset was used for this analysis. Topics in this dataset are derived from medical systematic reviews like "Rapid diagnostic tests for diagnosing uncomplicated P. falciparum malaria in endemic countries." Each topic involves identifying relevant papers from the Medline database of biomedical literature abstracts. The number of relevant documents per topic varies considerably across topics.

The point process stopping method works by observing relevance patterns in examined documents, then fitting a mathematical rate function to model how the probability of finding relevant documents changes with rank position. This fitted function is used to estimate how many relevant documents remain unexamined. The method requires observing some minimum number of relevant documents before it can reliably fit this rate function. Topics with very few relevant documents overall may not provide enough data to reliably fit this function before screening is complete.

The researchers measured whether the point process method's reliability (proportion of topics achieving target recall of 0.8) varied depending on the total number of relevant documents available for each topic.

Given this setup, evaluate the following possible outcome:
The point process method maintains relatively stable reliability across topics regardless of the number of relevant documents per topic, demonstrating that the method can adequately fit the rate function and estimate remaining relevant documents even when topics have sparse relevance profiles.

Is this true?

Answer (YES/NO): NO